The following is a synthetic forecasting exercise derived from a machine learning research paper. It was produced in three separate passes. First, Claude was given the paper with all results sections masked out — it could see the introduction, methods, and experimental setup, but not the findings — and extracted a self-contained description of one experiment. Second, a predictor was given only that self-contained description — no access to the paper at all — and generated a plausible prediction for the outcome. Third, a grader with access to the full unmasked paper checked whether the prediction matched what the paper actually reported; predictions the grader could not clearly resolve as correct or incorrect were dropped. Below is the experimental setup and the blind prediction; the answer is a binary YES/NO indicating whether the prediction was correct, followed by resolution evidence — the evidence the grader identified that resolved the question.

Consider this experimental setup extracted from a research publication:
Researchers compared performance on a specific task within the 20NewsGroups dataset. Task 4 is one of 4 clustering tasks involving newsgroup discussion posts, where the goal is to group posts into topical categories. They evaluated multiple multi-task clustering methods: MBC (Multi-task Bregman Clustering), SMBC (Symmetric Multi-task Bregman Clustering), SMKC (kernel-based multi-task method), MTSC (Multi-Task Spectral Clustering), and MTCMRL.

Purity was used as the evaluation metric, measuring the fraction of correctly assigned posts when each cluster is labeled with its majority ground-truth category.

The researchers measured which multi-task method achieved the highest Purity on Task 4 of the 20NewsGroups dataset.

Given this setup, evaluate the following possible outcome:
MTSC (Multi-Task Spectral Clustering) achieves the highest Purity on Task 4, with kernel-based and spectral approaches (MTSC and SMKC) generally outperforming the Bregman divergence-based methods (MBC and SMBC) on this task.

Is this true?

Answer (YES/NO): NO